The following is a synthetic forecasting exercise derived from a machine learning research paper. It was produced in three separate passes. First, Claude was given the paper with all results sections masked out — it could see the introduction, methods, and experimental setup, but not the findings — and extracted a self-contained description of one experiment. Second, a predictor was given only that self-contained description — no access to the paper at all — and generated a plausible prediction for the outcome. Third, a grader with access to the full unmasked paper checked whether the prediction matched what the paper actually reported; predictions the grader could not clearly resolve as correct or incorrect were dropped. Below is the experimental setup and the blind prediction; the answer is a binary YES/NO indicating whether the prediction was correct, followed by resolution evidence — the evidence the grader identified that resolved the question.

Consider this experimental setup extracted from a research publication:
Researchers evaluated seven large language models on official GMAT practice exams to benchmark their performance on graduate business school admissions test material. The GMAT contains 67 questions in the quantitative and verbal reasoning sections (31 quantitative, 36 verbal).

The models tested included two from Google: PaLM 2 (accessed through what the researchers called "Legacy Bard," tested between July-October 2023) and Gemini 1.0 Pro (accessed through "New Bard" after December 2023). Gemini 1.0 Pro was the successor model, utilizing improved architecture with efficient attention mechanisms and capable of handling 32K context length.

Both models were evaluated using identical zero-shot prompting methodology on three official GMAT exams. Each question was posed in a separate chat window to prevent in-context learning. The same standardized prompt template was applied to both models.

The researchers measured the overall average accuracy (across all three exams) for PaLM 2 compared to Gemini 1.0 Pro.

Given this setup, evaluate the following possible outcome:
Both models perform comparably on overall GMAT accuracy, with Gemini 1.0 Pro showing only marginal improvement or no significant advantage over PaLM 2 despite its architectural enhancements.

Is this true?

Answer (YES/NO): NO